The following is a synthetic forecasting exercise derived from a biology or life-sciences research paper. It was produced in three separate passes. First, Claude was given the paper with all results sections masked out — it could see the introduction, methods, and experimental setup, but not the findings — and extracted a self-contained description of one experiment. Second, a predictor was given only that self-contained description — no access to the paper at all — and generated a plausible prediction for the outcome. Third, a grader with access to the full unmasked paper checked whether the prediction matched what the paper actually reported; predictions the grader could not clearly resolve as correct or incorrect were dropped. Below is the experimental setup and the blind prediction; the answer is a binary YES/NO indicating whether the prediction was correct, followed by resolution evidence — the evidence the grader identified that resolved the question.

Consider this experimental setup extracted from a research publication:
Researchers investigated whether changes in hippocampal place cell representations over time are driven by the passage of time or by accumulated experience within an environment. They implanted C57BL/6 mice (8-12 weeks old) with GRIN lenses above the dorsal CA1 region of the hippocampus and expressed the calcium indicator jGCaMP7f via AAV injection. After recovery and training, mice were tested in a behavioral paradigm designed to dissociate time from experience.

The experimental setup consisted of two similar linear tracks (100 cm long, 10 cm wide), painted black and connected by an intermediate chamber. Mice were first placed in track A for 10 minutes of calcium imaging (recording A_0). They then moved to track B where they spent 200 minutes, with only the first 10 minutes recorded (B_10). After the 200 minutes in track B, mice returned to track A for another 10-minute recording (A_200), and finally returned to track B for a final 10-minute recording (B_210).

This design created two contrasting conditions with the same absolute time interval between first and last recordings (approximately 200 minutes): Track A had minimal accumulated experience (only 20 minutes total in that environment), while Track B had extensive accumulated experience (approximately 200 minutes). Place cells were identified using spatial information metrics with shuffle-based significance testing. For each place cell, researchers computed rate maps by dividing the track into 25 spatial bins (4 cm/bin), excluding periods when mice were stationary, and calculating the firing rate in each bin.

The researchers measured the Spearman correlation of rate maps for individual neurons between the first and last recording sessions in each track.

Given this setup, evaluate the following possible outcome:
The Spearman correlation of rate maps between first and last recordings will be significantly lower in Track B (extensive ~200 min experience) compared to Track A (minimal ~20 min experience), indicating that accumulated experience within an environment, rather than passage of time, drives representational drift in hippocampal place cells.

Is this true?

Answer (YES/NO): YES